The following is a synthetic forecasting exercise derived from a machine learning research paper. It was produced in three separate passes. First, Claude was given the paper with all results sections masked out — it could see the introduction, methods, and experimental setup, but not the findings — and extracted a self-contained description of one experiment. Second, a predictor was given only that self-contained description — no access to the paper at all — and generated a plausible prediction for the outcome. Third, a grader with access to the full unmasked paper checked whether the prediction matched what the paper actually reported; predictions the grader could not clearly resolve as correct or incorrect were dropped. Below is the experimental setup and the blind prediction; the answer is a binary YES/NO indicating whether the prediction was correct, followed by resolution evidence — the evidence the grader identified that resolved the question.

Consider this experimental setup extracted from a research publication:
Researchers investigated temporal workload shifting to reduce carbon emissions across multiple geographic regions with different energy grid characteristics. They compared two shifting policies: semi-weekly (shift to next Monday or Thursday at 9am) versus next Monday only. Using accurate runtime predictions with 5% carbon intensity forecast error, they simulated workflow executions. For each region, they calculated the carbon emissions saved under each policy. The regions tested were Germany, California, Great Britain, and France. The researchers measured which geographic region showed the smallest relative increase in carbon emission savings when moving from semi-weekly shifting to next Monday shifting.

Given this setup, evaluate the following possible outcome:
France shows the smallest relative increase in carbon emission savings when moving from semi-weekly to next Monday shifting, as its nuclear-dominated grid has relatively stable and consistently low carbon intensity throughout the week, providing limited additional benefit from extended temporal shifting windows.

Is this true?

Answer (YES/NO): NO